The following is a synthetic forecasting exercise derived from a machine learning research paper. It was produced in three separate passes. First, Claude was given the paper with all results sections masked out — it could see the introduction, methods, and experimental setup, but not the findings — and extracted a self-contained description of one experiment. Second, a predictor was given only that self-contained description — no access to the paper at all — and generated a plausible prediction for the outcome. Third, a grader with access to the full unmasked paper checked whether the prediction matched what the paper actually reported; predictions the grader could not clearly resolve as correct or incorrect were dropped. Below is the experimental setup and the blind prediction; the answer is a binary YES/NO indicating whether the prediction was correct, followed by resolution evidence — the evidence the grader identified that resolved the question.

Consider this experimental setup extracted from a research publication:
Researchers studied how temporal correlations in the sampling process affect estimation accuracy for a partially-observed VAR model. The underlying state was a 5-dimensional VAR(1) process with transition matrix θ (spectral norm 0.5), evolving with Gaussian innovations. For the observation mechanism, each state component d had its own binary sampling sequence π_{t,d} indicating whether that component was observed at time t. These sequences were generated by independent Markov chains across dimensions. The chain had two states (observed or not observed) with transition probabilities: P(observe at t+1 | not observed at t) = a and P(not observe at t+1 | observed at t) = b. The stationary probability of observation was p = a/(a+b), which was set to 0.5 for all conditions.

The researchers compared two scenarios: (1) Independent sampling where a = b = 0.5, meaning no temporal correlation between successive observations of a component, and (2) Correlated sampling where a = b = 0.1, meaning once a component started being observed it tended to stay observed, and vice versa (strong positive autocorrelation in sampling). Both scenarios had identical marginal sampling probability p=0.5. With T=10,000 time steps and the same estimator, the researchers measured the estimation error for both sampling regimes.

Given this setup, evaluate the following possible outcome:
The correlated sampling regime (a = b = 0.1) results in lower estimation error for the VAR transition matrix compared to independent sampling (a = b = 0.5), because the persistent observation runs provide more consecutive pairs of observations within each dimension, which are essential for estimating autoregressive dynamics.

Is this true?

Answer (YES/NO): NO